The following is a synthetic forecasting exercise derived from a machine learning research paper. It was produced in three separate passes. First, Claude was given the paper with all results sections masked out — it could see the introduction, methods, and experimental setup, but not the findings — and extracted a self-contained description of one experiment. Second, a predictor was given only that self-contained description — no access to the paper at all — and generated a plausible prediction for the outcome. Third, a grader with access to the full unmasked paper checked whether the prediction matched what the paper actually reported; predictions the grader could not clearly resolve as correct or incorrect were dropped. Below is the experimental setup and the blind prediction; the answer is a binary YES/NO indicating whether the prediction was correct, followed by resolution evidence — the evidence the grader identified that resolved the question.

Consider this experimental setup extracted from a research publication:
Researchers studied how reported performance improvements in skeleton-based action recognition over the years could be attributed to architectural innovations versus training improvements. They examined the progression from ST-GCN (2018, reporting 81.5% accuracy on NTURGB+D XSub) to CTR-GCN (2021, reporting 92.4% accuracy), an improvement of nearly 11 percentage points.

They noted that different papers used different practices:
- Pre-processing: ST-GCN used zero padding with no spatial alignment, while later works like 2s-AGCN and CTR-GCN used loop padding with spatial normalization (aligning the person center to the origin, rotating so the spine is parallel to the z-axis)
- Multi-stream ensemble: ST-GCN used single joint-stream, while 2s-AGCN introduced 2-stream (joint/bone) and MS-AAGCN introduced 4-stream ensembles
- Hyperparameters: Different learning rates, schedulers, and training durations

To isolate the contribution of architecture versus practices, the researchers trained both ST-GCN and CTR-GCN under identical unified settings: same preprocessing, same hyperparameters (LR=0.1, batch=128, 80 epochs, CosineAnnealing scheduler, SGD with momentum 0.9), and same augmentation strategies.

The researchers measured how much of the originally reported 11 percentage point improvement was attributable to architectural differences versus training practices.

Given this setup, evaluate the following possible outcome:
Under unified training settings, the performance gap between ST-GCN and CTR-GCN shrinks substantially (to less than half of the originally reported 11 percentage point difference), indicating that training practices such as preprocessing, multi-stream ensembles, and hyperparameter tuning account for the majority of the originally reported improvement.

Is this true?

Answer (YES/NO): YES